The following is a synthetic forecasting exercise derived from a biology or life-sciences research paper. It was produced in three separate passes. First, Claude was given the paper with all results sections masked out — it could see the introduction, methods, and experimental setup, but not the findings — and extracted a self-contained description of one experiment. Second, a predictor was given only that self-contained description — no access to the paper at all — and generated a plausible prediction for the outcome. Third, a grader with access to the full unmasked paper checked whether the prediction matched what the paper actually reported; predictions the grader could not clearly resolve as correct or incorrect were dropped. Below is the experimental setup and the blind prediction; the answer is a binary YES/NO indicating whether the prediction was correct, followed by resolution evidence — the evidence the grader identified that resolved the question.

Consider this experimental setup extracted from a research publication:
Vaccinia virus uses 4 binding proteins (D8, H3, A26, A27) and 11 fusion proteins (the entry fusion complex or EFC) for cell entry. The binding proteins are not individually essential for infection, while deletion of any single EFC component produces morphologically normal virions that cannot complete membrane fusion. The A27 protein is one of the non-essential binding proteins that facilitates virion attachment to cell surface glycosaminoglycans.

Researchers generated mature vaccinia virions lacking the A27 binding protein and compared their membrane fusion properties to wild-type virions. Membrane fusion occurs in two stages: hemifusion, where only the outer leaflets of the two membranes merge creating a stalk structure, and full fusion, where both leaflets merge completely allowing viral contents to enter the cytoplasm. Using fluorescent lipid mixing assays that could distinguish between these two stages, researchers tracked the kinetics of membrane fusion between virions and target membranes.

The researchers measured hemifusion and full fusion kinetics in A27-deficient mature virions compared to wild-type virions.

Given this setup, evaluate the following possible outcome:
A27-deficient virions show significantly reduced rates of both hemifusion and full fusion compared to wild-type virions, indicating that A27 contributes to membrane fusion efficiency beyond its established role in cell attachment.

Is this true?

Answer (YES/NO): NO